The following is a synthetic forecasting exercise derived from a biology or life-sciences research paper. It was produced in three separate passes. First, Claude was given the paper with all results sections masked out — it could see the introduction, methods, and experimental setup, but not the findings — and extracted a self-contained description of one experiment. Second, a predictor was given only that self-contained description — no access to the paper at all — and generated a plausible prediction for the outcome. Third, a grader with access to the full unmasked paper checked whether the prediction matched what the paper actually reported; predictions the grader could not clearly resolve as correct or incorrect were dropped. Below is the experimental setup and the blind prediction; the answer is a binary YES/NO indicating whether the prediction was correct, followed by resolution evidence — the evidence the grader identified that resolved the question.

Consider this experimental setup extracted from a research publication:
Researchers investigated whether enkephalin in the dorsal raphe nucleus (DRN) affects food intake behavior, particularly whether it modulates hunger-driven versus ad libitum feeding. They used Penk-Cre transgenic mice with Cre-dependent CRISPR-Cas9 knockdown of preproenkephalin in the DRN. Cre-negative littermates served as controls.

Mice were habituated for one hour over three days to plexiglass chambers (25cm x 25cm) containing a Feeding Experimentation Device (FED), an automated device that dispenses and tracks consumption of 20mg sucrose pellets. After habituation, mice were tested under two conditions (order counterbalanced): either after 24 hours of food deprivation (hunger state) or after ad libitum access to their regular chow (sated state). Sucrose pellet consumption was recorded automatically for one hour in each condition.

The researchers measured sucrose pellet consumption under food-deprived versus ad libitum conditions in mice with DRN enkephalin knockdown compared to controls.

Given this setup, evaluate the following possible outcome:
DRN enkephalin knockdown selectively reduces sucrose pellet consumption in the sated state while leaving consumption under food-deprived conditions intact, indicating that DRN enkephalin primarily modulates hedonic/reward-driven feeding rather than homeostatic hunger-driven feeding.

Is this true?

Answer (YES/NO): NO